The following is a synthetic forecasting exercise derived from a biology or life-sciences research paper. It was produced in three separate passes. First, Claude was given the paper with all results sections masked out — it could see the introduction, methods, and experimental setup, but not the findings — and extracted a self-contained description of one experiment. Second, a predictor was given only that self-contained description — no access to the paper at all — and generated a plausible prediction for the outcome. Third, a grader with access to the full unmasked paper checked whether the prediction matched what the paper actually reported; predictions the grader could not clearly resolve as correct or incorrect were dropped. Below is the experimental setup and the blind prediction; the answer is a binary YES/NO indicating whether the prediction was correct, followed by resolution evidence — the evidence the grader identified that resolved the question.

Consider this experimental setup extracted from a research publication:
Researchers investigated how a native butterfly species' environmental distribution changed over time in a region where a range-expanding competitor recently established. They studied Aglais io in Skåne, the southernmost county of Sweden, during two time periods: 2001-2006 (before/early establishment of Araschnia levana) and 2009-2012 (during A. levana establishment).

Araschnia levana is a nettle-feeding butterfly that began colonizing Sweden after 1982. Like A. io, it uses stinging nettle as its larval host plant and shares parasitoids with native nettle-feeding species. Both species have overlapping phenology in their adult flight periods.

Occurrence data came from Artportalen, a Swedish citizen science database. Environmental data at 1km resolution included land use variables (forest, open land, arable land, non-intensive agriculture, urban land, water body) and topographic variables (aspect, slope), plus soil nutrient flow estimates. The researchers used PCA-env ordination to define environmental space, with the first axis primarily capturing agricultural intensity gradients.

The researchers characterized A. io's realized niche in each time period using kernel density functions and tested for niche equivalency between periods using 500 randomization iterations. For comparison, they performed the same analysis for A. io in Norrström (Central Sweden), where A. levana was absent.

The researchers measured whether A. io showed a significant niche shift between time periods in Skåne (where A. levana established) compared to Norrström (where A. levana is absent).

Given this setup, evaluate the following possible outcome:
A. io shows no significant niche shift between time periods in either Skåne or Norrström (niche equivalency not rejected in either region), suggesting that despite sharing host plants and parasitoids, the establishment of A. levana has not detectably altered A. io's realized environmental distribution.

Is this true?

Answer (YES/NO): NO